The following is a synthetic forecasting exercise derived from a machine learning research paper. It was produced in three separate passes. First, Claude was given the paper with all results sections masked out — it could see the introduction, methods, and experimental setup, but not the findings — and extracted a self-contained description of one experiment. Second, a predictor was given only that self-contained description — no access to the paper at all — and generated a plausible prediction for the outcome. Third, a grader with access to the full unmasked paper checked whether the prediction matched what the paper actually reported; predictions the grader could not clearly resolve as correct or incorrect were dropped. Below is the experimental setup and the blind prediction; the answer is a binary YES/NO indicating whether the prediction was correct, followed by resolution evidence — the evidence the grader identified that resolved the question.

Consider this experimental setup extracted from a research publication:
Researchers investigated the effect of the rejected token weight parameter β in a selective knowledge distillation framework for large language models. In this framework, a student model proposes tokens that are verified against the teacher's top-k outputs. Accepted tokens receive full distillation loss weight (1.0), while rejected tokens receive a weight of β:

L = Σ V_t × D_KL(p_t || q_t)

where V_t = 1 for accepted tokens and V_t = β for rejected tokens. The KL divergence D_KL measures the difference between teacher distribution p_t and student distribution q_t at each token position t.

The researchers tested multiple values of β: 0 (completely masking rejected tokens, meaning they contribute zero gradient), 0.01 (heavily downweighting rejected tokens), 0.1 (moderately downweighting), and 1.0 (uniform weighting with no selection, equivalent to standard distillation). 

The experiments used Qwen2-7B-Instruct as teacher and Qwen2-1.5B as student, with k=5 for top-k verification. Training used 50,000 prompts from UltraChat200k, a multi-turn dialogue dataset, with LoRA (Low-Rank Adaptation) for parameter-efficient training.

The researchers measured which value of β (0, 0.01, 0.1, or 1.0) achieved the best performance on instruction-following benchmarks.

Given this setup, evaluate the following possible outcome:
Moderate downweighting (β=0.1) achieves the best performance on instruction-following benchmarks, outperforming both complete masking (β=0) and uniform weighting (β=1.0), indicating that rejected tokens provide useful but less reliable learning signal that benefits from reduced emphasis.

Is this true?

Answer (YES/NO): NO